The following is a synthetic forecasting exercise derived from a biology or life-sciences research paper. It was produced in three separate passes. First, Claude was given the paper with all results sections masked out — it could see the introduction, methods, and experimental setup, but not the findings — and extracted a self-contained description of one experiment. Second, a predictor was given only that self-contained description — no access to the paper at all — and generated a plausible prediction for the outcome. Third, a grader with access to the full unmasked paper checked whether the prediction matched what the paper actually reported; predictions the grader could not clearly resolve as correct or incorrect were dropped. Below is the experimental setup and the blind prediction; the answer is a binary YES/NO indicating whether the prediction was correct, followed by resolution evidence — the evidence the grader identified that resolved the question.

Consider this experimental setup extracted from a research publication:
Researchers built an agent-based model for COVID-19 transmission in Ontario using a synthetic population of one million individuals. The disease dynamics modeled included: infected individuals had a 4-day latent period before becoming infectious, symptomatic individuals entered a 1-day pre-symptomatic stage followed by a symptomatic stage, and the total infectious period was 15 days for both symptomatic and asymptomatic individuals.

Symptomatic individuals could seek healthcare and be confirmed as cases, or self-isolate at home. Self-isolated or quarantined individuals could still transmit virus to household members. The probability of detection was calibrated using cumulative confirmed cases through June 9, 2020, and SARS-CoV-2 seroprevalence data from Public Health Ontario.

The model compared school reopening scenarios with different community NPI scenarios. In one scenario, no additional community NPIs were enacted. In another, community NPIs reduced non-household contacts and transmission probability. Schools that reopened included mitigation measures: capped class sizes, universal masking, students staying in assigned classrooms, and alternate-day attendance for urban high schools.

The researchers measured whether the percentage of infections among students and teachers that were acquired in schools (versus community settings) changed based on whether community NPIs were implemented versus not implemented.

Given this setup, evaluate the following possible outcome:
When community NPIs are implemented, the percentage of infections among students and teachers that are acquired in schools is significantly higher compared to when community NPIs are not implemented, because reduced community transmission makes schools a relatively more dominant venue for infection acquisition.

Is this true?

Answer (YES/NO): NO